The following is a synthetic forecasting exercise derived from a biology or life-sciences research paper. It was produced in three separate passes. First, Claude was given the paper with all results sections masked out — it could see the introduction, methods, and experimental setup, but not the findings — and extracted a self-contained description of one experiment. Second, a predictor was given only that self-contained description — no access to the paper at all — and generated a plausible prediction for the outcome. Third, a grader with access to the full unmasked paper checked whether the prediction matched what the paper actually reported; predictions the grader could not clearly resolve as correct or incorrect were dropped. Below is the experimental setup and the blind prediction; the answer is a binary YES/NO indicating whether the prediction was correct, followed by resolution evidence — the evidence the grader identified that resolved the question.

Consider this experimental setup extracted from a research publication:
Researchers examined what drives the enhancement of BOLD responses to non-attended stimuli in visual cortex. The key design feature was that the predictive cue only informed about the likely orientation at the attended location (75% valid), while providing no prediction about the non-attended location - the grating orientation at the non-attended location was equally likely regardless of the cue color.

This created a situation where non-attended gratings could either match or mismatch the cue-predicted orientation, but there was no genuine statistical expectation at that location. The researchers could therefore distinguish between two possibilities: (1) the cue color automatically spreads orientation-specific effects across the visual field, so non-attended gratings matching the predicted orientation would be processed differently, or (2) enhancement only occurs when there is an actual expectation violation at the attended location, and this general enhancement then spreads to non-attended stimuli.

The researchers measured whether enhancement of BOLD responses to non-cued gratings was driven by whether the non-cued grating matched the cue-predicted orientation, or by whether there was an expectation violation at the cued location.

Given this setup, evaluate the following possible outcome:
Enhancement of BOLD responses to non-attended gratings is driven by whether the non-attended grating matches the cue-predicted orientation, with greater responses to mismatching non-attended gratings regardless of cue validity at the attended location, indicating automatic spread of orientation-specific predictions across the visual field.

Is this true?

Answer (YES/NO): NO